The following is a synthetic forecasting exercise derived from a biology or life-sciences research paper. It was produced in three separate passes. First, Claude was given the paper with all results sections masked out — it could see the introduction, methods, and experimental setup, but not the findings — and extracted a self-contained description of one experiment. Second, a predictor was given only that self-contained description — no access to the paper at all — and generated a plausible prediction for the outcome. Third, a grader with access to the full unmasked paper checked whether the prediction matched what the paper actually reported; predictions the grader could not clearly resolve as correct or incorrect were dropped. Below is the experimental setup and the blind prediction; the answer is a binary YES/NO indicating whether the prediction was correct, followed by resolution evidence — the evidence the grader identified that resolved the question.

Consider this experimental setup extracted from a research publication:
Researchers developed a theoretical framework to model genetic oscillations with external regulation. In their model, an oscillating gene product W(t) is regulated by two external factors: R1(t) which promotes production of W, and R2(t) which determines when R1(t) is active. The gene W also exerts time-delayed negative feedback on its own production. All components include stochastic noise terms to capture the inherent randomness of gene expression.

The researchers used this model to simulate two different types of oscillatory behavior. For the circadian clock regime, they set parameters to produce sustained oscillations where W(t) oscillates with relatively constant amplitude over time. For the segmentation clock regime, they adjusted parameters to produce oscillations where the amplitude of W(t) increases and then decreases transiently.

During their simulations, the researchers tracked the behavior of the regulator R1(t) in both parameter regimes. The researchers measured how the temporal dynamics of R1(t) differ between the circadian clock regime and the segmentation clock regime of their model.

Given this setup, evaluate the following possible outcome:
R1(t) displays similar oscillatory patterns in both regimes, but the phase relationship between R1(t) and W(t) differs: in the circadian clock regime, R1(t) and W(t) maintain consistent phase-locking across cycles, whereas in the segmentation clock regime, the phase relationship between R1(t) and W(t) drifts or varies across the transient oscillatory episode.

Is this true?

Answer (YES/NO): NO